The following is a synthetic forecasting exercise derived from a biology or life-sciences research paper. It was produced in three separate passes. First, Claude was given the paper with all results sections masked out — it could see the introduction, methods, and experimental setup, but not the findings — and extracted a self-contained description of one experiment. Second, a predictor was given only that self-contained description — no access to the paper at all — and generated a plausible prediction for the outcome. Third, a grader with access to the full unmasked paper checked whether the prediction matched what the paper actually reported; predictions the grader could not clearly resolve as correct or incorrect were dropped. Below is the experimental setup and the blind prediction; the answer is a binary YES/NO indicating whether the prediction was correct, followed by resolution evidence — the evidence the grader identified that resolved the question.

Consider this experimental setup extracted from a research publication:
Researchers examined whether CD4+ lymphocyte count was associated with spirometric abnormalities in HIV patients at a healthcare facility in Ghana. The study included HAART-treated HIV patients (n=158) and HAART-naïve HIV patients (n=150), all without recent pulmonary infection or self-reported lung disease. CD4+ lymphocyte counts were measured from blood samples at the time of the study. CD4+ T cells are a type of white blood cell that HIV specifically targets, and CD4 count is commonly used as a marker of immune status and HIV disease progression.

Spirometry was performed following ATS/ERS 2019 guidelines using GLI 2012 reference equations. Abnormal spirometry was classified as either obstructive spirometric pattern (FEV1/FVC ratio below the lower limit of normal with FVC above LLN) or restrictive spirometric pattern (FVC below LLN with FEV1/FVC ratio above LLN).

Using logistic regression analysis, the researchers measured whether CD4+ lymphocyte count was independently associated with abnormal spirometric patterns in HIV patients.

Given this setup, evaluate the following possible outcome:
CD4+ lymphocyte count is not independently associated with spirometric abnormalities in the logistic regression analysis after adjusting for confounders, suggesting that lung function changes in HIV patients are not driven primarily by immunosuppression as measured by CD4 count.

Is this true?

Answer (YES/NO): YES